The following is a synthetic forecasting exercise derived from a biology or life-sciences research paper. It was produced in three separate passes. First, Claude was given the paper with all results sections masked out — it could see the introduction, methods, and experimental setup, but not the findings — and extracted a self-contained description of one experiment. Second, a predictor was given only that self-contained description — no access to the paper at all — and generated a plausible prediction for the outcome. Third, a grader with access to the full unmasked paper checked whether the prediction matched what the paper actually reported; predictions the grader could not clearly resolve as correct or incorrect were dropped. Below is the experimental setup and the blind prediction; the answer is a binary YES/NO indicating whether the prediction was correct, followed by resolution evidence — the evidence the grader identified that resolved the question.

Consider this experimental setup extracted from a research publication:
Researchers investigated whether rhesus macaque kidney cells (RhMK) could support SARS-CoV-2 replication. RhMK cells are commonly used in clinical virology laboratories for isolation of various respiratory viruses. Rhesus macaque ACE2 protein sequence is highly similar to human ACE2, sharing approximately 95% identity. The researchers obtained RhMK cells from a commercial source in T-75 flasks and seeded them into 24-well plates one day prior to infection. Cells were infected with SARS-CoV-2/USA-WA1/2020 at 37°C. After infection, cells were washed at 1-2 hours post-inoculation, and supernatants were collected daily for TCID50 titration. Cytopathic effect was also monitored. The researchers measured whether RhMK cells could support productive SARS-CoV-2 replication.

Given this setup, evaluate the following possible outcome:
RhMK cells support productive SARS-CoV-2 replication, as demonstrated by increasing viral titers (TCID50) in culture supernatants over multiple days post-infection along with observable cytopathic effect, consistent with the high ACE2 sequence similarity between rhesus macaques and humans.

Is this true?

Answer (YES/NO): YES